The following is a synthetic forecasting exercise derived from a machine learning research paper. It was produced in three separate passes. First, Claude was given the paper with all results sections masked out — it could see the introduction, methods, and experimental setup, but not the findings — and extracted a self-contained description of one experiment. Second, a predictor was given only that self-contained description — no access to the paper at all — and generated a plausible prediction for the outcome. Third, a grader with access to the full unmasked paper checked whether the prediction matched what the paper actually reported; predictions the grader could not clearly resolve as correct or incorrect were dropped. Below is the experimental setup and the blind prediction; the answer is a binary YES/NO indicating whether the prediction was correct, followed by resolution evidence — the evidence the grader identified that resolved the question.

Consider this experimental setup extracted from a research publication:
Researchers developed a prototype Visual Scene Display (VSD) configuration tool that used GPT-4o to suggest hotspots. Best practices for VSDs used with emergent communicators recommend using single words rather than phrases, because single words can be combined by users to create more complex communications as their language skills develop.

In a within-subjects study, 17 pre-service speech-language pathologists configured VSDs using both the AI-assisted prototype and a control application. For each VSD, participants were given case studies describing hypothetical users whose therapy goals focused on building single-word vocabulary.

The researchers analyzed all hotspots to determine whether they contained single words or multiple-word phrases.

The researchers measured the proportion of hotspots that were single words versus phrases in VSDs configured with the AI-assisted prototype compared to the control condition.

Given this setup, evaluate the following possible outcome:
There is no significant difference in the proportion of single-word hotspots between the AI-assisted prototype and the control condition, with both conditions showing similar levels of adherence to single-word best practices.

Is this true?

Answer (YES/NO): NO